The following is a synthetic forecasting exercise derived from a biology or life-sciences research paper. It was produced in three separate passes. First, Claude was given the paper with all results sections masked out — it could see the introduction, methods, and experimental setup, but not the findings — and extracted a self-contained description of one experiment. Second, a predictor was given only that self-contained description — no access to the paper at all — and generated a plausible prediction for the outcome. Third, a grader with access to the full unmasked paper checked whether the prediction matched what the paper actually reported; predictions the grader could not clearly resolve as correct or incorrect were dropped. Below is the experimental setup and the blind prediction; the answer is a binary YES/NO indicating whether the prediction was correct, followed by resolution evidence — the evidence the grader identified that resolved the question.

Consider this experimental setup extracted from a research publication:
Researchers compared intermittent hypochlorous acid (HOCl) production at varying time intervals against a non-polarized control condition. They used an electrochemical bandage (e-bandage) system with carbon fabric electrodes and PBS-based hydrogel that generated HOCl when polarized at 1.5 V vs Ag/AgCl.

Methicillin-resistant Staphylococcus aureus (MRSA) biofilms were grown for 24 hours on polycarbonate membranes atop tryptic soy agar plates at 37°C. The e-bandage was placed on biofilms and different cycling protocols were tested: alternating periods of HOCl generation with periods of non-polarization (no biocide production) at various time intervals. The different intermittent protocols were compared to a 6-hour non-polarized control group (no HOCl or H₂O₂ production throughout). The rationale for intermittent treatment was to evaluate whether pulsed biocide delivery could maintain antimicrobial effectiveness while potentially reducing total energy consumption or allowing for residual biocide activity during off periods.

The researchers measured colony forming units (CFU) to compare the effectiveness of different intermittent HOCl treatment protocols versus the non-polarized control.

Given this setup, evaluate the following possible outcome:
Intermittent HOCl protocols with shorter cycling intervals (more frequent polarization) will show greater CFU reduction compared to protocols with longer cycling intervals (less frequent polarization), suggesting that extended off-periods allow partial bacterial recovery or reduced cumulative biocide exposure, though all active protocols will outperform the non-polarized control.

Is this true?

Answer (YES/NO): NO